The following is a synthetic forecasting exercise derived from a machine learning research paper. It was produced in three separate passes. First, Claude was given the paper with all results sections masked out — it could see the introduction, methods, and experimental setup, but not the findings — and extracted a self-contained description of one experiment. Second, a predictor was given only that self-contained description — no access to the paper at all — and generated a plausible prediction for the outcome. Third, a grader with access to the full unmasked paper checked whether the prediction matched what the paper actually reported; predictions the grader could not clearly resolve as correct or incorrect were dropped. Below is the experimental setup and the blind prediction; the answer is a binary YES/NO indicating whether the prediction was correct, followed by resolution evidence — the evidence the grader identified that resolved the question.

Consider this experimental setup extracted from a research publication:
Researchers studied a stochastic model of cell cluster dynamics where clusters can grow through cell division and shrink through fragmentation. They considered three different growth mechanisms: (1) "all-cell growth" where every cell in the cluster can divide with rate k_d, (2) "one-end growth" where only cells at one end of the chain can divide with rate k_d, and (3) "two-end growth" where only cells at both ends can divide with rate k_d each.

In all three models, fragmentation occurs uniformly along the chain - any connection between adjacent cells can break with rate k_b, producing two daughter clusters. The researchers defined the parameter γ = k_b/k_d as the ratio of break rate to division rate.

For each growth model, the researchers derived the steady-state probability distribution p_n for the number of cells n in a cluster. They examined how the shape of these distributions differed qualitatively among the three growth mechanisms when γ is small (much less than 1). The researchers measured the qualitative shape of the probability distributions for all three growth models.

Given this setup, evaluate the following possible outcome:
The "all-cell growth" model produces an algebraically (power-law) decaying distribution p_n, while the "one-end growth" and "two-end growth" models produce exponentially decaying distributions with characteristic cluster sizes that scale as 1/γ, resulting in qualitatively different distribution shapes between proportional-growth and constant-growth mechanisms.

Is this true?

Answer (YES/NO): NO